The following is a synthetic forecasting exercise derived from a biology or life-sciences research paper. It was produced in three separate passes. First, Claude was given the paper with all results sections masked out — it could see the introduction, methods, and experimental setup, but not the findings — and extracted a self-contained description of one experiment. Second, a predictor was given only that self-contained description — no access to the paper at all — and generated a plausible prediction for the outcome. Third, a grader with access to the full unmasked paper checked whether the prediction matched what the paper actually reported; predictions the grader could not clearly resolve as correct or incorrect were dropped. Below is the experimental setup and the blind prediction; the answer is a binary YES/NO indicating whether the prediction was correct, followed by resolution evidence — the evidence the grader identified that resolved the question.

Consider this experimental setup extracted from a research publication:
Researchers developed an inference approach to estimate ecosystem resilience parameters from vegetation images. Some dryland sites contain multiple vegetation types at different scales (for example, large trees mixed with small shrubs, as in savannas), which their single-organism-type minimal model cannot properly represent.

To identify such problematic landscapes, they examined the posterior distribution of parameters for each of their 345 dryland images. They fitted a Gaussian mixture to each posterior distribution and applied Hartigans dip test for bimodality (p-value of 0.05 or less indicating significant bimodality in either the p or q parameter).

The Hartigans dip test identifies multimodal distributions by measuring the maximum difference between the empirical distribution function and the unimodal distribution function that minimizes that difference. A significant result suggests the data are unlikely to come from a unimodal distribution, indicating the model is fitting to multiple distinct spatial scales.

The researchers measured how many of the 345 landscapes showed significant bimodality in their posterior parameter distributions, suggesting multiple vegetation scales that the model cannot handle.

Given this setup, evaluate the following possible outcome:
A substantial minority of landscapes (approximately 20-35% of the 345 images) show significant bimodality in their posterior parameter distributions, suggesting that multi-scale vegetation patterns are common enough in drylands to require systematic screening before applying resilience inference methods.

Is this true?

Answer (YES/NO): NO